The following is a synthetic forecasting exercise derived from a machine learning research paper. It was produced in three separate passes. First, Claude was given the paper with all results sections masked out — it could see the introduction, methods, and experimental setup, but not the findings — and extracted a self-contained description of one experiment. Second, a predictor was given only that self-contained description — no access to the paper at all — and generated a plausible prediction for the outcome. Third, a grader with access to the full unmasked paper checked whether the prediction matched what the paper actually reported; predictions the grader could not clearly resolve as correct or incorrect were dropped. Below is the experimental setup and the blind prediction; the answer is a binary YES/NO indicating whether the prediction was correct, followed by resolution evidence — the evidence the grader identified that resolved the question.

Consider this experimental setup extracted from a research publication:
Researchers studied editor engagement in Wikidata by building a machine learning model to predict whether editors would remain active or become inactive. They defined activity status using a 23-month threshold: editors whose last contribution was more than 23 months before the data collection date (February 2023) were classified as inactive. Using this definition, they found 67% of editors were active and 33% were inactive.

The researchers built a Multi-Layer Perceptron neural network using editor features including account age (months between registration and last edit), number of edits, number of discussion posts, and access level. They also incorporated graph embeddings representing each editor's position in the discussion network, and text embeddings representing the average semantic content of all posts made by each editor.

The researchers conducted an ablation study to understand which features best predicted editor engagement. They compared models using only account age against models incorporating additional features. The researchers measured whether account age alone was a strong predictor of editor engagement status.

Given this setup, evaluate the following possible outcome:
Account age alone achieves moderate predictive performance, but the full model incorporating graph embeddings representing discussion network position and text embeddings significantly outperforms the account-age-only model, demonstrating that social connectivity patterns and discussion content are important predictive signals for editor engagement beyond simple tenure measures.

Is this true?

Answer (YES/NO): NO